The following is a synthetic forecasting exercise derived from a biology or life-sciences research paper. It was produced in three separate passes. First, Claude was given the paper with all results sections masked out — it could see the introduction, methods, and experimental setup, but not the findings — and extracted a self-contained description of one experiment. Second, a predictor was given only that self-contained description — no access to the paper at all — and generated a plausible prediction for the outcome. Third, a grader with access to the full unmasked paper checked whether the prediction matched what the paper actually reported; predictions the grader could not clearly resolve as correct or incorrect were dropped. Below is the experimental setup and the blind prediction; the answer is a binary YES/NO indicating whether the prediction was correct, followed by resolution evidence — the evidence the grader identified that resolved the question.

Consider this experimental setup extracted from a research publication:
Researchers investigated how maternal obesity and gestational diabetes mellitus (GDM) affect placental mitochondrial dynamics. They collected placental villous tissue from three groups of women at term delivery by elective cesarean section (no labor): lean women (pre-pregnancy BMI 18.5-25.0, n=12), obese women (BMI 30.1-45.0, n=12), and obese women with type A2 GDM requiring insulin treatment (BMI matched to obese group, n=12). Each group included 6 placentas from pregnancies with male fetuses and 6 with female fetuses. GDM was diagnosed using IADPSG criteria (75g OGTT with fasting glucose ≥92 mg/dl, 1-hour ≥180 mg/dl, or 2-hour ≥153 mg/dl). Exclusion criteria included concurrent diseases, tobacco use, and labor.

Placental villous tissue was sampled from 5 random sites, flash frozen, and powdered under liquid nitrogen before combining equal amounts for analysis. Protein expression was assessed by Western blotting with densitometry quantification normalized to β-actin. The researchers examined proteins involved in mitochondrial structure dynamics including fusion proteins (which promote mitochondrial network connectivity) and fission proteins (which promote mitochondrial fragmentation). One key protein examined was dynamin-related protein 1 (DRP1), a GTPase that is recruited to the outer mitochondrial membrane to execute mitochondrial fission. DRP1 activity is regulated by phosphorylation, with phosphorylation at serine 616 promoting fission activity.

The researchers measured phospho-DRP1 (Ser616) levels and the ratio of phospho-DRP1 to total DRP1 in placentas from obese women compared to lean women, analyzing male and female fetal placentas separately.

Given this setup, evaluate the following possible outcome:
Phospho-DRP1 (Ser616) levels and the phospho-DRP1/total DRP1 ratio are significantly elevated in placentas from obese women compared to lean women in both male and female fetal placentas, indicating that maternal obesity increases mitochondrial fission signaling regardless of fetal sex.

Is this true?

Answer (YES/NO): NO